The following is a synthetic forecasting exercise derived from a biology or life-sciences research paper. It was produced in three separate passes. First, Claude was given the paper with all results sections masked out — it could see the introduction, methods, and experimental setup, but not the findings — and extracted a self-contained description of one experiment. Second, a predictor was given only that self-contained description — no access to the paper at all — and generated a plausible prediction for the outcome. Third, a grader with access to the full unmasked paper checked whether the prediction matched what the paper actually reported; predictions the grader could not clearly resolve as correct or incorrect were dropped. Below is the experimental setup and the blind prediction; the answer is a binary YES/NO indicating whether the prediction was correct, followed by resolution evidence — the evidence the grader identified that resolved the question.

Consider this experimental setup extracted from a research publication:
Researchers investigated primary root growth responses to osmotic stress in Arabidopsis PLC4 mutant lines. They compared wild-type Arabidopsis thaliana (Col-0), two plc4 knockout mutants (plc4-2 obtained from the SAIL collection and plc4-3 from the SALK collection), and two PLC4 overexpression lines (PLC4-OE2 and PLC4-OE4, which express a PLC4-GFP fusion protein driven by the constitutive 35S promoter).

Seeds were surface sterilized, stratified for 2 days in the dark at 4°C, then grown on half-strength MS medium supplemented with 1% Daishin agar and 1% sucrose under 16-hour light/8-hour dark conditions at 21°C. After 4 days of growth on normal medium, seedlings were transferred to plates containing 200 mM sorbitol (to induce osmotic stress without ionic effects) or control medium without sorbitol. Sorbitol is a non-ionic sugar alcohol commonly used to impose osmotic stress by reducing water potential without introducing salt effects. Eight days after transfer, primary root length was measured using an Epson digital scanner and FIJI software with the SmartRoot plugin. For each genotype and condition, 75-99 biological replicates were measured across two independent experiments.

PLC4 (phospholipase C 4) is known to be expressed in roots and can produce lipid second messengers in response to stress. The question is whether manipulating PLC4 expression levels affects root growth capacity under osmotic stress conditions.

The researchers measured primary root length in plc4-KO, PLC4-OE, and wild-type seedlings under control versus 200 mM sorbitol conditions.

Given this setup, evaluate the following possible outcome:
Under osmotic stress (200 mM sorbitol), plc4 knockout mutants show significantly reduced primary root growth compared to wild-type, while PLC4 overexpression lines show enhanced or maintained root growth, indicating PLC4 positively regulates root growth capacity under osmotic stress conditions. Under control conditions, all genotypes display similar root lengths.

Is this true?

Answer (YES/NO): NO